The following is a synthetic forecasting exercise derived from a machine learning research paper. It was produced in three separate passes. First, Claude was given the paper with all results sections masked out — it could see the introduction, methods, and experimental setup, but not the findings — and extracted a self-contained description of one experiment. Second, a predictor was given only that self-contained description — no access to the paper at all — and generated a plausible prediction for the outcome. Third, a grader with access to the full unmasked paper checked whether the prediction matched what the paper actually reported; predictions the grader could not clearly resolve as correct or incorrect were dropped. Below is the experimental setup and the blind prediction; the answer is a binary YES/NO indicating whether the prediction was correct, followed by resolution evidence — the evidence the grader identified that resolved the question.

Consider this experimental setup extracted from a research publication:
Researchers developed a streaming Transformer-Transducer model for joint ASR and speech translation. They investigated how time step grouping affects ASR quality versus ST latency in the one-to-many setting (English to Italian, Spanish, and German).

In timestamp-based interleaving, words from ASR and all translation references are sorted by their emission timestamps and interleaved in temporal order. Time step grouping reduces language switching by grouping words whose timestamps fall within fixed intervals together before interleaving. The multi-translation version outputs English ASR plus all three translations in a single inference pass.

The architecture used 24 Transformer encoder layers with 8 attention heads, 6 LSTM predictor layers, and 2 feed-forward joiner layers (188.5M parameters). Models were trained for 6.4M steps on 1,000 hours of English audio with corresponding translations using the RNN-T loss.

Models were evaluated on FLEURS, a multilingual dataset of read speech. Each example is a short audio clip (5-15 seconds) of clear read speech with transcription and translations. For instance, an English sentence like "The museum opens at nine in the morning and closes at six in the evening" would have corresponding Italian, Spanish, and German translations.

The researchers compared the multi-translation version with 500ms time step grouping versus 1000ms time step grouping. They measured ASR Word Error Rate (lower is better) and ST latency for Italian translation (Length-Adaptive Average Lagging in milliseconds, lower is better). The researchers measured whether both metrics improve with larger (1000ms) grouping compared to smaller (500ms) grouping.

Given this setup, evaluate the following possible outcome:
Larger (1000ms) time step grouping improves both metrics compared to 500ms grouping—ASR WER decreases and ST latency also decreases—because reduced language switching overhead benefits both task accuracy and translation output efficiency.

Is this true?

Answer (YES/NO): YES